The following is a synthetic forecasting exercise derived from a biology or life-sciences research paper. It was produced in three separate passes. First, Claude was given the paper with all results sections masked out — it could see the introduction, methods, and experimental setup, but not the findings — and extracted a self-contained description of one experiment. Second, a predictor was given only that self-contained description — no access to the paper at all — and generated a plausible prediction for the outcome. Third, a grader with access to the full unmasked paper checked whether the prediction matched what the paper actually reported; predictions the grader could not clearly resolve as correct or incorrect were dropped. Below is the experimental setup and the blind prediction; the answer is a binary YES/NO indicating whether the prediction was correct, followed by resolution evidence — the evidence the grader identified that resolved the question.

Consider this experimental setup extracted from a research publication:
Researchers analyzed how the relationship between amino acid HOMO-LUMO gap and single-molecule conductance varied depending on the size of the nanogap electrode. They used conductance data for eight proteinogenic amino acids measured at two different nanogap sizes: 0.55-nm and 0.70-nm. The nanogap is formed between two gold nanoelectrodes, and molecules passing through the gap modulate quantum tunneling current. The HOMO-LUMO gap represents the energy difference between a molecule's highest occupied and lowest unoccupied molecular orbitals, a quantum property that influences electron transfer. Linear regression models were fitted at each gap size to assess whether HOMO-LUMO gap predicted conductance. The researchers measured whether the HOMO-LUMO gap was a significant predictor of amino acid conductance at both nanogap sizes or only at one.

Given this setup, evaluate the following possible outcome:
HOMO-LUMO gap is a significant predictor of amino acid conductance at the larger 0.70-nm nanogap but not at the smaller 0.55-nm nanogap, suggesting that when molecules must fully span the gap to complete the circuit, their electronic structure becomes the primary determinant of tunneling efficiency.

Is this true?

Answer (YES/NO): YES